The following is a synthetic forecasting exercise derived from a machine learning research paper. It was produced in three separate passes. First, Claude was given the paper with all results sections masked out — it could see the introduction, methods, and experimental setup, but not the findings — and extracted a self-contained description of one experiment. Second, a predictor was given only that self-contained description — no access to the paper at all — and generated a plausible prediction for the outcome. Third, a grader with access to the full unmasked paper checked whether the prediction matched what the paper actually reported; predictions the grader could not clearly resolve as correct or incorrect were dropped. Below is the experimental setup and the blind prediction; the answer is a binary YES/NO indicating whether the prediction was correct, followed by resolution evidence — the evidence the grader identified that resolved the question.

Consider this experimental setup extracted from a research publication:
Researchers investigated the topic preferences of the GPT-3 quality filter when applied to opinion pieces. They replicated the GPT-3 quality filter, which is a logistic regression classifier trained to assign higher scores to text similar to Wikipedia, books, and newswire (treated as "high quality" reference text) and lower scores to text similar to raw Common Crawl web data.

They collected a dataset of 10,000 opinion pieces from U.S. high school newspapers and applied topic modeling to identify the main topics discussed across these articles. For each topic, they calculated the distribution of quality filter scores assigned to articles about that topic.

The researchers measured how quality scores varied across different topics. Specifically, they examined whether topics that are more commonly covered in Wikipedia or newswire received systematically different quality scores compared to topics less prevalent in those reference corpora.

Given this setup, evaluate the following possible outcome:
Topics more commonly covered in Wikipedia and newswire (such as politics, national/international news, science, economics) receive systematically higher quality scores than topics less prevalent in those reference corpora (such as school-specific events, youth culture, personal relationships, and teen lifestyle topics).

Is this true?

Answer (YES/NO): YES